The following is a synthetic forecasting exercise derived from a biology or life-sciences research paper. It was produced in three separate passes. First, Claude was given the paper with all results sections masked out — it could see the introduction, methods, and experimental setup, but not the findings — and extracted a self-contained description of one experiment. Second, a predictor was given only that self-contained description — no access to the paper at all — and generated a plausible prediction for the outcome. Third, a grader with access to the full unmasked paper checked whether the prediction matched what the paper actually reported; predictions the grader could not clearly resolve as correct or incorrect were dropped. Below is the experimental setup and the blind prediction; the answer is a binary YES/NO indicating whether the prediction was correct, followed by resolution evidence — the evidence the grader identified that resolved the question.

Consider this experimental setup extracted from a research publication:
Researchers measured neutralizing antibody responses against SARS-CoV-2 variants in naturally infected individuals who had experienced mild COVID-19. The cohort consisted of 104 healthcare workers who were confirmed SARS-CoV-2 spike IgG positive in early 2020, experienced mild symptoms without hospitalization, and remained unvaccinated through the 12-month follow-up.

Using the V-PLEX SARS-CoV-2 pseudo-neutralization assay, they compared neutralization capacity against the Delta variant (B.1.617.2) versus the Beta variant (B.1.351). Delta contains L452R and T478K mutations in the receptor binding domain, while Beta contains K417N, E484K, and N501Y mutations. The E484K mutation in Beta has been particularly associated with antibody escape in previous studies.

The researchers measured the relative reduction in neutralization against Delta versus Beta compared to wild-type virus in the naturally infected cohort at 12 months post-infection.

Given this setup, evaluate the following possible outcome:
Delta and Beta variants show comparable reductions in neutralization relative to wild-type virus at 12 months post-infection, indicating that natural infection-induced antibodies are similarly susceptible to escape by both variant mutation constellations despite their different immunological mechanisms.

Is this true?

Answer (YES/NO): NO